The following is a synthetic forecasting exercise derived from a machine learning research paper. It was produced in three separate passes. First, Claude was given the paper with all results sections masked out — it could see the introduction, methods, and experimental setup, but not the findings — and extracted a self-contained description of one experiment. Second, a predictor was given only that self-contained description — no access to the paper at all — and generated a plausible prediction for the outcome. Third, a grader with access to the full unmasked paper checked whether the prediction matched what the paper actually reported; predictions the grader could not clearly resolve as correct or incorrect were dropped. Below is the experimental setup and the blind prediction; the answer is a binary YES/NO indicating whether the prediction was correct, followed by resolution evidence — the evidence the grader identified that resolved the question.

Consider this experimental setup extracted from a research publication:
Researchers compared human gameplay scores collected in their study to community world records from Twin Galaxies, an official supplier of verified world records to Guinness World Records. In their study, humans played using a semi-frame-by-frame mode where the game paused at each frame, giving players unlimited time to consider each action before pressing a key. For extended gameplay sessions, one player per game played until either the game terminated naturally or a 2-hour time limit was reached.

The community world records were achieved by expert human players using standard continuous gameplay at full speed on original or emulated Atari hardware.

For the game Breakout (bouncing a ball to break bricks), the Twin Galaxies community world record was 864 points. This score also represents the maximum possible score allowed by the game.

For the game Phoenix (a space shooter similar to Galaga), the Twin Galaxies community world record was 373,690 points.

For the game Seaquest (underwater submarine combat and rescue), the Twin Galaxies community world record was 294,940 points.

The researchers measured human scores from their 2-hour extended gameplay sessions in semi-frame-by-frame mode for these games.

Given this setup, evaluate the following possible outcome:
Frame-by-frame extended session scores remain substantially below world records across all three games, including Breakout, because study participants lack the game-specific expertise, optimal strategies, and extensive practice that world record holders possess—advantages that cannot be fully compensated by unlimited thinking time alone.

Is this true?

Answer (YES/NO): NO